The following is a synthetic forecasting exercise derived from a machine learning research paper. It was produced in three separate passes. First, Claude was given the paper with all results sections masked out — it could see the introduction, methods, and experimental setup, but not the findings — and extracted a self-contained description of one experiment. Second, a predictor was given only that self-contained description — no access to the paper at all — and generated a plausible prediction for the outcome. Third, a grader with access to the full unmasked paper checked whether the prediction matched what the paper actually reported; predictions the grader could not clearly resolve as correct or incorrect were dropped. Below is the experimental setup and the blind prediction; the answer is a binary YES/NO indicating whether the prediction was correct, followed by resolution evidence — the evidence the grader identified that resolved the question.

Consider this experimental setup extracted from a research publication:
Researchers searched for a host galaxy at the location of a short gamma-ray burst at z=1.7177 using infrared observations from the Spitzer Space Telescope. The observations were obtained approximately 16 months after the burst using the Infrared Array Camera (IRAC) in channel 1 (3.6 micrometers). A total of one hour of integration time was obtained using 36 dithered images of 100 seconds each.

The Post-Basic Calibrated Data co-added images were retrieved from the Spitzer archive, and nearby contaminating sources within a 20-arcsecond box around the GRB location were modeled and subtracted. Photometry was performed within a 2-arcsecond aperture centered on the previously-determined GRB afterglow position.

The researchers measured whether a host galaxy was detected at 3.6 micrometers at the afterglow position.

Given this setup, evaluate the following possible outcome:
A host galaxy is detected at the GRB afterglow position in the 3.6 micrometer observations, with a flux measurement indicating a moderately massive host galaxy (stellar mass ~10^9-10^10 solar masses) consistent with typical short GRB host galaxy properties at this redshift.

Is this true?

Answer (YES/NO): NO